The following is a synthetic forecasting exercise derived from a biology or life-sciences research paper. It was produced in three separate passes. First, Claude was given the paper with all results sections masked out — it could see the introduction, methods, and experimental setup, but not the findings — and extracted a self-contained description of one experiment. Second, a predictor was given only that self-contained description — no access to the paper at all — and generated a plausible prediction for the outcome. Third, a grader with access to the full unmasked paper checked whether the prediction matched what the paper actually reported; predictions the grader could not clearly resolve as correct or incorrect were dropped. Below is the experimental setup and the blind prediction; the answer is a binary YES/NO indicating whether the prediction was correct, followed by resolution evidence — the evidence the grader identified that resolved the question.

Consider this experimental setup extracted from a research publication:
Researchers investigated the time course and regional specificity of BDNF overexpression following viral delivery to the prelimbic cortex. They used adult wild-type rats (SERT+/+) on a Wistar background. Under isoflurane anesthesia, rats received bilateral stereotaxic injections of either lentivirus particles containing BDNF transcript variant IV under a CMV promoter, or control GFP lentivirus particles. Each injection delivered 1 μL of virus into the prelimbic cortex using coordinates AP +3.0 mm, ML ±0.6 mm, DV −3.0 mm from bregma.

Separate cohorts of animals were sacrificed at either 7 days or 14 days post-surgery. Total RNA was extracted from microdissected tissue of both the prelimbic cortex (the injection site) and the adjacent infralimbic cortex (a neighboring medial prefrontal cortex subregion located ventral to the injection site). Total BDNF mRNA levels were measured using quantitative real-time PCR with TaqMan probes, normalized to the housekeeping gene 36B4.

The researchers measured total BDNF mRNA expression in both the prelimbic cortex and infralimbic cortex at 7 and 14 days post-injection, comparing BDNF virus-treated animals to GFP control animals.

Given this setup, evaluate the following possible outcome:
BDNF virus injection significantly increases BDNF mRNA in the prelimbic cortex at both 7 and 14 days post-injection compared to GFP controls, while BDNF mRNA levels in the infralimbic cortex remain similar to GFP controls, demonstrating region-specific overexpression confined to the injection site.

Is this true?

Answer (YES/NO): YES